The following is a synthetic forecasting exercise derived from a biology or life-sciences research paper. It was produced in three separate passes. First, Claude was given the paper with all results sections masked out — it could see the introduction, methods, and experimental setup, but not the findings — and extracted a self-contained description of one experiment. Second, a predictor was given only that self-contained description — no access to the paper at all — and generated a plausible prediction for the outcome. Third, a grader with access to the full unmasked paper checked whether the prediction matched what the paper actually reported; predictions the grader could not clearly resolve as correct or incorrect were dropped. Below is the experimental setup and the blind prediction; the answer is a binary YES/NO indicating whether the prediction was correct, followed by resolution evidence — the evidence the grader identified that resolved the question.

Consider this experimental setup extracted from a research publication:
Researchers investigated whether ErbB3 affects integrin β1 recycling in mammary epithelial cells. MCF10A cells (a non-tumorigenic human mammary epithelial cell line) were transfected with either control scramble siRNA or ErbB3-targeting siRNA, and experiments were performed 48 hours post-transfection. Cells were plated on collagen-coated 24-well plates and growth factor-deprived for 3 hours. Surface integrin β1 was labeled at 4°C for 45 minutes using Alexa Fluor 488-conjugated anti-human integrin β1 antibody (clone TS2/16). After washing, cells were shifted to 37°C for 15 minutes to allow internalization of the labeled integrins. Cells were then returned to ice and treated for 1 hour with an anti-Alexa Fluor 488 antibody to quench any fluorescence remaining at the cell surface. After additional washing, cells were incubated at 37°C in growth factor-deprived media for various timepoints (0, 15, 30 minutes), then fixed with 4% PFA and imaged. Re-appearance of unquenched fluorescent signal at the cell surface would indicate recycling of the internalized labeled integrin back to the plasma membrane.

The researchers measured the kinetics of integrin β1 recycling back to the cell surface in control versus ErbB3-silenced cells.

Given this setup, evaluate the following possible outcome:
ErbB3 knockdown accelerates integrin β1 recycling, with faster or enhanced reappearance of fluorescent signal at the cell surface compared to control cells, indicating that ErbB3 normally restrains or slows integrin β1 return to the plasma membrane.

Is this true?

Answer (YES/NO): NO